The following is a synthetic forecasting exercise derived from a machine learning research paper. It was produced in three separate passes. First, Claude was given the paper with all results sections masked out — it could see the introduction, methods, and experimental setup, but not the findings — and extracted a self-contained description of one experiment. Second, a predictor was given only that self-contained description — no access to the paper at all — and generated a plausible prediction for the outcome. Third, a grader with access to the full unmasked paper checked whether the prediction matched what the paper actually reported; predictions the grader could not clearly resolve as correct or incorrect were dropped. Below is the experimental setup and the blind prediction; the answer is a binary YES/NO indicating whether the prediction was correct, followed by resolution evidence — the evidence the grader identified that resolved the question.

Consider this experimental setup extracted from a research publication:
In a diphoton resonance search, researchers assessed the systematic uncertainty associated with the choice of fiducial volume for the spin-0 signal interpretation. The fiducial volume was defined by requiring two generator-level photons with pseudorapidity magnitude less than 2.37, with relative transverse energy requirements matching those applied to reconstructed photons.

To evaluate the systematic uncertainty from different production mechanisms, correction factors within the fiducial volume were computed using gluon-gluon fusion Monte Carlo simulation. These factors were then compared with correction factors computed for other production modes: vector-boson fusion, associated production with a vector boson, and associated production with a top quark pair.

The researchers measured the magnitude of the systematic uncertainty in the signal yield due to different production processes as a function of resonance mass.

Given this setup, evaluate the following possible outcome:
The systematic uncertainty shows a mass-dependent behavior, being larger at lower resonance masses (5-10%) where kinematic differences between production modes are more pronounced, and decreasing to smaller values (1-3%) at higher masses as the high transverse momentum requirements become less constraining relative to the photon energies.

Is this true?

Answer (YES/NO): YES